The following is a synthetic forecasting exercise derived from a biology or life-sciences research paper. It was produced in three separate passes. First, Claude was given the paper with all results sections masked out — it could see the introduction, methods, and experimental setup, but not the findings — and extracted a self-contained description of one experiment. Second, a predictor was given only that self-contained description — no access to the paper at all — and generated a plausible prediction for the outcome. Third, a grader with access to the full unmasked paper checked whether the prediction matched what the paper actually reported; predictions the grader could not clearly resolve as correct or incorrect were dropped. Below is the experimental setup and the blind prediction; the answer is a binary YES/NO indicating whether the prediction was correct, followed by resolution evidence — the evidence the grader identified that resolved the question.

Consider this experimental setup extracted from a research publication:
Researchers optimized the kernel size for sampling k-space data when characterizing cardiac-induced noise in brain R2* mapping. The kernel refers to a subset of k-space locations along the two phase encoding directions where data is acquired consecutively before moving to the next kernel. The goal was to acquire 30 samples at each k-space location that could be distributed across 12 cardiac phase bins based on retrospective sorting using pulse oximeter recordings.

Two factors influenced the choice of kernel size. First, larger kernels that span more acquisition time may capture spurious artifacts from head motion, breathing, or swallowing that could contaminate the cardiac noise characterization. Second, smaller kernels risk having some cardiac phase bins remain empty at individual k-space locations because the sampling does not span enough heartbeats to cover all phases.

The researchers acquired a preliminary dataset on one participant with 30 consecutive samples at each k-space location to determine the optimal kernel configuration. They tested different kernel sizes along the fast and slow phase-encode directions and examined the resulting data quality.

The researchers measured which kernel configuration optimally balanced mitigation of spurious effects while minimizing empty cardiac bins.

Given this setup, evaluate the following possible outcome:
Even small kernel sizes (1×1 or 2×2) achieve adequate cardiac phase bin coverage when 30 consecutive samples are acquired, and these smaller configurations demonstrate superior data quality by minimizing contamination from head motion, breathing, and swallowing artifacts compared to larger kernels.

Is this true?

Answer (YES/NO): NO